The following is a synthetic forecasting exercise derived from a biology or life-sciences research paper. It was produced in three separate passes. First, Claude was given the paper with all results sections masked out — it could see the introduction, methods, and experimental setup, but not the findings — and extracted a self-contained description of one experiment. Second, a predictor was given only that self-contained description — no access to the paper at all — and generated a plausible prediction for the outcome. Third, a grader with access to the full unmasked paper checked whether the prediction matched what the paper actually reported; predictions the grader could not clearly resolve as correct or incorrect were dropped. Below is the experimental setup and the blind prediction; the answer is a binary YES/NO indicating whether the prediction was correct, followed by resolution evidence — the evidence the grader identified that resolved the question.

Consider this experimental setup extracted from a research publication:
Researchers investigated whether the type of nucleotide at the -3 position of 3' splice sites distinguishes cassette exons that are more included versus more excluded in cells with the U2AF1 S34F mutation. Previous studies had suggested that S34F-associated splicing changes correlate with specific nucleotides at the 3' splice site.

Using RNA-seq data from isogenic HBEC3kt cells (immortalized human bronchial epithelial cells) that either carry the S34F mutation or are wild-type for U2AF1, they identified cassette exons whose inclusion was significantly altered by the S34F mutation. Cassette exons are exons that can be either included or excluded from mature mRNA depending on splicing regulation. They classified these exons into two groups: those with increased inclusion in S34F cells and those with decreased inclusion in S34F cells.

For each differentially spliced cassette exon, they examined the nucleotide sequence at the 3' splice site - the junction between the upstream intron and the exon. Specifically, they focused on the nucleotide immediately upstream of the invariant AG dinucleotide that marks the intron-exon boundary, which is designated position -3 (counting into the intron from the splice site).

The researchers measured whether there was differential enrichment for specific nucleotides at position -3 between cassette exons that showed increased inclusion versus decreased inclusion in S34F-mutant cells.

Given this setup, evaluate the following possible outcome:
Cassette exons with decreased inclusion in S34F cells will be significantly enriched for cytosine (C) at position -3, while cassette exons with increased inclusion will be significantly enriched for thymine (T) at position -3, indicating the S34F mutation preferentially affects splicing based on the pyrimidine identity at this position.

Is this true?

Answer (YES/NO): NO